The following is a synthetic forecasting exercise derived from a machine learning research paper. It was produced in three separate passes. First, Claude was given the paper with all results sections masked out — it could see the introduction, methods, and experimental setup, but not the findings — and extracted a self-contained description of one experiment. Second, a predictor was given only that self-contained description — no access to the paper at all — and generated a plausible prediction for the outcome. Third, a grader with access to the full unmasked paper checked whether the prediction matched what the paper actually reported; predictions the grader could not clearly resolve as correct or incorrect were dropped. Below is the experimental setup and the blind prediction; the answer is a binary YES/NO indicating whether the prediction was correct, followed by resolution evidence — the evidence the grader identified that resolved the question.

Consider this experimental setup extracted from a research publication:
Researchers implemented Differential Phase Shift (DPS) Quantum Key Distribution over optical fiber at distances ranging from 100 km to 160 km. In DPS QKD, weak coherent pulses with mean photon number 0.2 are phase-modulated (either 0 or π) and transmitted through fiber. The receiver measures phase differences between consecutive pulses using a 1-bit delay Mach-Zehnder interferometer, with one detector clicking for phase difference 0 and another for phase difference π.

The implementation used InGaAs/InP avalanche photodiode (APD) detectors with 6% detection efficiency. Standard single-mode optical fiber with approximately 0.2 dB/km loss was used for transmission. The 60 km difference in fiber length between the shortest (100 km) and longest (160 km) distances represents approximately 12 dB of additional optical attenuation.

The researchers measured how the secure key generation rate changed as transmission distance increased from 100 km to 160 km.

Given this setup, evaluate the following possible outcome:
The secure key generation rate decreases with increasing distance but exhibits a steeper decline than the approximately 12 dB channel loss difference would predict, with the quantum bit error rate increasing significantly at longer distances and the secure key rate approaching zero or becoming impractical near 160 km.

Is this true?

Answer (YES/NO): NO